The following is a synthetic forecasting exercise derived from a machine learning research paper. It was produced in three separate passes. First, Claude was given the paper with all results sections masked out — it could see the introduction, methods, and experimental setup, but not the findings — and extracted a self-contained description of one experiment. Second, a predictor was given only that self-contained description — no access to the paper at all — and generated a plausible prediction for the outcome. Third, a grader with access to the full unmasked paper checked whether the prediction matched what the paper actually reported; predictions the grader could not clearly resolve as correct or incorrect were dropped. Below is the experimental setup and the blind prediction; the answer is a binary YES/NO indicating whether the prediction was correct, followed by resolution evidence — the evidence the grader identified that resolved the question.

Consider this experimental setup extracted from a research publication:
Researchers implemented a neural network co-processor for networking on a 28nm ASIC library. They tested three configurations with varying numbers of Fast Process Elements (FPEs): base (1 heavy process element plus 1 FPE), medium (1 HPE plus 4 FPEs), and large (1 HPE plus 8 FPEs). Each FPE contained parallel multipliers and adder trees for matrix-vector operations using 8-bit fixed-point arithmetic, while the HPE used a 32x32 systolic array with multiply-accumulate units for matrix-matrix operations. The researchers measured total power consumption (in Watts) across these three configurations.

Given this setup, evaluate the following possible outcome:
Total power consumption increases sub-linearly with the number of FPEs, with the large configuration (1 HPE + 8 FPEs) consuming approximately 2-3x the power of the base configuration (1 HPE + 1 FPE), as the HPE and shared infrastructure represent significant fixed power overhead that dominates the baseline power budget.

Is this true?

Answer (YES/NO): YES